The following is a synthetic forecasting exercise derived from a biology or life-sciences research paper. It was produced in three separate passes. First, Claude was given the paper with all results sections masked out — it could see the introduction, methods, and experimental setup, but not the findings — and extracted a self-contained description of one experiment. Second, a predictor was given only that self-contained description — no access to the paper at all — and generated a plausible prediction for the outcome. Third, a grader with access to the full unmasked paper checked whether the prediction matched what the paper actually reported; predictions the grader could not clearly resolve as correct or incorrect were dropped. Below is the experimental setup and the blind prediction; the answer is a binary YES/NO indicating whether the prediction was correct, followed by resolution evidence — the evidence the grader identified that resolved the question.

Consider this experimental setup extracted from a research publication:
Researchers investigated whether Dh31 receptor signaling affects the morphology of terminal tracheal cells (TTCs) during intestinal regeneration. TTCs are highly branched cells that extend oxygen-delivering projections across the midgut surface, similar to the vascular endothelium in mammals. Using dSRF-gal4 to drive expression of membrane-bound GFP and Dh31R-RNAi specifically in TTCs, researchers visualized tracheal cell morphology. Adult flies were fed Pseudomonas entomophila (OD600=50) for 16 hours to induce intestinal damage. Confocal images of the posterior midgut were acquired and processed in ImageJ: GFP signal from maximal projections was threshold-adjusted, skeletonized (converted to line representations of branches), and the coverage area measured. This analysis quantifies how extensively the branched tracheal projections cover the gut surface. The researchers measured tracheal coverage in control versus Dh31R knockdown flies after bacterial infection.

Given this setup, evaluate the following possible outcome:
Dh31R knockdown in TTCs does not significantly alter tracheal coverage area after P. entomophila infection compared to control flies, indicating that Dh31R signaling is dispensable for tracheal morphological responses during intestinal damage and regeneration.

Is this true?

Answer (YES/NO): NO